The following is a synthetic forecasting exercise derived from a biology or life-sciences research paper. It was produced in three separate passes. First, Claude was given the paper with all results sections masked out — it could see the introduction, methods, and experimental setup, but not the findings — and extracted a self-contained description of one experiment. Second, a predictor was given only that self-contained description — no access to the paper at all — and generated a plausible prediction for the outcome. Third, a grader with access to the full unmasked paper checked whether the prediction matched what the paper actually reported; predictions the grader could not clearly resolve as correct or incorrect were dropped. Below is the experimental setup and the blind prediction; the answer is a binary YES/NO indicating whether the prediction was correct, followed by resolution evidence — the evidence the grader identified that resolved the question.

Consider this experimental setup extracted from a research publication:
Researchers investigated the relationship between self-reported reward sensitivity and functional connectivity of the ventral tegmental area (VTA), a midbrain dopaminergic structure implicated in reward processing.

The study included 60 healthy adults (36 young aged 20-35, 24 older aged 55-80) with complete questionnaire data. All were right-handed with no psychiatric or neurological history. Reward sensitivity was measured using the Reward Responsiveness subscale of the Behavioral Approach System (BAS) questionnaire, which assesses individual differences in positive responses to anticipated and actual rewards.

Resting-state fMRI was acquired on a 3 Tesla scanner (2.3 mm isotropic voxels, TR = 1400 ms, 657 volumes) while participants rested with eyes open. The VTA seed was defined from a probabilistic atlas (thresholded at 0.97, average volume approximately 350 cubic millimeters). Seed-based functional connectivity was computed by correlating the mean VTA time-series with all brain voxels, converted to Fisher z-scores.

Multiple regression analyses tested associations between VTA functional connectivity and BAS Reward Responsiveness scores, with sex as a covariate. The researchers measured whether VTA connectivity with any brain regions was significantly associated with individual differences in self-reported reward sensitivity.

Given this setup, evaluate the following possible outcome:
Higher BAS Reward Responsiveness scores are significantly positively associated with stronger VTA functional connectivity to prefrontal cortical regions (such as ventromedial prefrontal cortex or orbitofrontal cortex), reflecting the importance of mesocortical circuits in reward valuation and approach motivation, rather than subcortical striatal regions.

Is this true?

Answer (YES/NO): NO